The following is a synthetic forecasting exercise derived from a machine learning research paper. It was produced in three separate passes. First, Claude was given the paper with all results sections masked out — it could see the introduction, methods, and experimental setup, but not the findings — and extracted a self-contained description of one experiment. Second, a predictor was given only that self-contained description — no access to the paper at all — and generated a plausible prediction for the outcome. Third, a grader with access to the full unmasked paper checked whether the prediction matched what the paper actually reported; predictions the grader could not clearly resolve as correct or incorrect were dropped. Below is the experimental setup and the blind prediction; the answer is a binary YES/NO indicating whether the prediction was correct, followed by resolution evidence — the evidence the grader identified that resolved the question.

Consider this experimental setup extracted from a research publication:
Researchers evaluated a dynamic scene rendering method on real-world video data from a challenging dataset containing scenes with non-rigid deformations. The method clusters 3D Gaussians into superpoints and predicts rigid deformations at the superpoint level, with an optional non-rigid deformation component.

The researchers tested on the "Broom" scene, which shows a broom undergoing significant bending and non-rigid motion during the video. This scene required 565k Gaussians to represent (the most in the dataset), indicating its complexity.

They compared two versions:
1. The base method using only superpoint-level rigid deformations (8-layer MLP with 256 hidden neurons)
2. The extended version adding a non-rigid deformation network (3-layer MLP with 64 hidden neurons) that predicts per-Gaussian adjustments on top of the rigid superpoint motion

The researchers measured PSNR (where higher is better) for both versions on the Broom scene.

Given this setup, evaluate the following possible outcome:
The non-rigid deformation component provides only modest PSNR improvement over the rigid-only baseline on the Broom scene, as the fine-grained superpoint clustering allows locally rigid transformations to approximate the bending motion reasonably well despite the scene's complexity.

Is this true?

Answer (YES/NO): NO